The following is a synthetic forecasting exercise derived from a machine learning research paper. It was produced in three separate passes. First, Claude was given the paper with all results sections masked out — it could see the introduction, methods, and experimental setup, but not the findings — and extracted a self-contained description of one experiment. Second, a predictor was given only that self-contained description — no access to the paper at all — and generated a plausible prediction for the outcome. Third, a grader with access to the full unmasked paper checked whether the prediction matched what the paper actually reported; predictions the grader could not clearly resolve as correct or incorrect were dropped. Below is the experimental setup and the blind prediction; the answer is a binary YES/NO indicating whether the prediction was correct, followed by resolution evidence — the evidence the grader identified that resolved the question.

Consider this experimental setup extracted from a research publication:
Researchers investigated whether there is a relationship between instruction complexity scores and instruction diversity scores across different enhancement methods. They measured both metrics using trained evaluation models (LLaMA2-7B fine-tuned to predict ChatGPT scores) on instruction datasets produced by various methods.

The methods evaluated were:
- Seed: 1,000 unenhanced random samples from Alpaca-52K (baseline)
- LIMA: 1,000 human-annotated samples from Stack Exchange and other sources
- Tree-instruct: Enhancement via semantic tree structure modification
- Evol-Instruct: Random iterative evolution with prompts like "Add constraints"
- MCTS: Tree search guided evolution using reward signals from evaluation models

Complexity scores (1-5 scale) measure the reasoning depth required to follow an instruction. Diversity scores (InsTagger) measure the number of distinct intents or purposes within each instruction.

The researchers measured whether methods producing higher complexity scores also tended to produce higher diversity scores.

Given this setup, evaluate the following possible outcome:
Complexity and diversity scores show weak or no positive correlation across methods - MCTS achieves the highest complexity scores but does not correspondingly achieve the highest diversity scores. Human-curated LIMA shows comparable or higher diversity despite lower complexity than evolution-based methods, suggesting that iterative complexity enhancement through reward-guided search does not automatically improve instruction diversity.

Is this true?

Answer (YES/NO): NO